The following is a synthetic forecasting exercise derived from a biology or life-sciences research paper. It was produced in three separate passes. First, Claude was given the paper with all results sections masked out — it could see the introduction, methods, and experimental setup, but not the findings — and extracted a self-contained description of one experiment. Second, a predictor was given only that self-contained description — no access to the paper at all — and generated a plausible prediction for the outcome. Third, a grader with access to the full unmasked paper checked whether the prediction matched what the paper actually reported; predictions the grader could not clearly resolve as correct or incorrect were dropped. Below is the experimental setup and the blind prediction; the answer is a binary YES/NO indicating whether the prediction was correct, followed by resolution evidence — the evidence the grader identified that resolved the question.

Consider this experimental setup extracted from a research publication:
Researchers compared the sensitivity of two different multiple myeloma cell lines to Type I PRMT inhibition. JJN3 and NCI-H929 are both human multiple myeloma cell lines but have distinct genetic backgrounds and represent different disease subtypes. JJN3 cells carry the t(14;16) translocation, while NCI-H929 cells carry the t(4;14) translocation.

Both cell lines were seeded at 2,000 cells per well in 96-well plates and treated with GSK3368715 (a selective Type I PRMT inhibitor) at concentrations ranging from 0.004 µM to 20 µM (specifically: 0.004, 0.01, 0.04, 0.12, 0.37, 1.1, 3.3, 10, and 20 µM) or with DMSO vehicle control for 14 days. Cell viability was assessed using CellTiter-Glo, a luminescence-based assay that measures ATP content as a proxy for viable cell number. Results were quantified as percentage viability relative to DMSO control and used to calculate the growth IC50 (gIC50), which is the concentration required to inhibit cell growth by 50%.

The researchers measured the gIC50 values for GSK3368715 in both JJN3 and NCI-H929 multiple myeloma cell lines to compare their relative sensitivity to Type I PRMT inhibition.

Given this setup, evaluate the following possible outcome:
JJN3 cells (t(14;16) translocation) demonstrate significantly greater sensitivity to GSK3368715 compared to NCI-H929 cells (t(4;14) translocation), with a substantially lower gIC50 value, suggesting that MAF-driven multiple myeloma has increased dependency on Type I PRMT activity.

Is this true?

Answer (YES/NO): NO